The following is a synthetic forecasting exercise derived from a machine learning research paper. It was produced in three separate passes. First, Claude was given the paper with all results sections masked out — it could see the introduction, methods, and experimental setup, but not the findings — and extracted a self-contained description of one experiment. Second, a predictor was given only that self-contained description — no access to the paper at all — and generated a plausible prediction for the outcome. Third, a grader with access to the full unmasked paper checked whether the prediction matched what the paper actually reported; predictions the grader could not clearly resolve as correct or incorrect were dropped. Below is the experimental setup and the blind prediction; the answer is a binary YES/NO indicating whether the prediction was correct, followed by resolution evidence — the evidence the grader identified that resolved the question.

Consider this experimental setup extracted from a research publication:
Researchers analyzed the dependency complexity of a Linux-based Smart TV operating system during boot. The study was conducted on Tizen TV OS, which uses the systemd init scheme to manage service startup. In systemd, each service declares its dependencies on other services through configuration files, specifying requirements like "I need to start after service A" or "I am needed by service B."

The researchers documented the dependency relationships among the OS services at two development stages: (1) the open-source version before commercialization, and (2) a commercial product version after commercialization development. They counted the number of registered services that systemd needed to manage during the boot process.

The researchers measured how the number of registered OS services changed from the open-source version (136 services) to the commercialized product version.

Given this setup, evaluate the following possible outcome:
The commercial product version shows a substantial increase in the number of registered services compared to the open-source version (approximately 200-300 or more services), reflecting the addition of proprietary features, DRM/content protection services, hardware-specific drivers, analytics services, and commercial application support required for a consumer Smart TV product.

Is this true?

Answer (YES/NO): YES